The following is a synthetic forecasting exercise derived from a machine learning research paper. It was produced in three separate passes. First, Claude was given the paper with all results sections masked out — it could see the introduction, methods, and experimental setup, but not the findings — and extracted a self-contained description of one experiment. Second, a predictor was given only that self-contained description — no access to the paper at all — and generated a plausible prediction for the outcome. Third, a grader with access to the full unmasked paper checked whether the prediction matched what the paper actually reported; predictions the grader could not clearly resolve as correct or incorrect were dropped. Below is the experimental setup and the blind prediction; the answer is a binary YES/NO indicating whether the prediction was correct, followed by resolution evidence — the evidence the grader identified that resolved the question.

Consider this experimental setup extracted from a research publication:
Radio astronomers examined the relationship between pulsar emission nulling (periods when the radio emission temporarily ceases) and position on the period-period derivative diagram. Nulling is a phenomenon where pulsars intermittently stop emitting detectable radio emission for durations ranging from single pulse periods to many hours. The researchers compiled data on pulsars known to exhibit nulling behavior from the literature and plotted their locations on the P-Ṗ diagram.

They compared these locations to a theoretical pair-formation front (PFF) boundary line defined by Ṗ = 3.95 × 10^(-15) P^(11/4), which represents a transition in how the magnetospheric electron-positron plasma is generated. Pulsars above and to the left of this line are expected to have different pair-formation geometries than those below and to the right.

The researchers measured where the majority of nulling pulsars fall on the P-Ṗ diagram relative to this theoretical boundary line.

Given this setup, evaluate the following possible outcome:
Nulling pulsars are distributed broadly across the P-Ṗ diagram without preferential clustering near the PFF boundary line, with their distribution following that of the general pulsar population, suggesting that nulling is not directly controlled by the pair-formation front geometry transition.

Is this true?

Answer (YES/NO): NO